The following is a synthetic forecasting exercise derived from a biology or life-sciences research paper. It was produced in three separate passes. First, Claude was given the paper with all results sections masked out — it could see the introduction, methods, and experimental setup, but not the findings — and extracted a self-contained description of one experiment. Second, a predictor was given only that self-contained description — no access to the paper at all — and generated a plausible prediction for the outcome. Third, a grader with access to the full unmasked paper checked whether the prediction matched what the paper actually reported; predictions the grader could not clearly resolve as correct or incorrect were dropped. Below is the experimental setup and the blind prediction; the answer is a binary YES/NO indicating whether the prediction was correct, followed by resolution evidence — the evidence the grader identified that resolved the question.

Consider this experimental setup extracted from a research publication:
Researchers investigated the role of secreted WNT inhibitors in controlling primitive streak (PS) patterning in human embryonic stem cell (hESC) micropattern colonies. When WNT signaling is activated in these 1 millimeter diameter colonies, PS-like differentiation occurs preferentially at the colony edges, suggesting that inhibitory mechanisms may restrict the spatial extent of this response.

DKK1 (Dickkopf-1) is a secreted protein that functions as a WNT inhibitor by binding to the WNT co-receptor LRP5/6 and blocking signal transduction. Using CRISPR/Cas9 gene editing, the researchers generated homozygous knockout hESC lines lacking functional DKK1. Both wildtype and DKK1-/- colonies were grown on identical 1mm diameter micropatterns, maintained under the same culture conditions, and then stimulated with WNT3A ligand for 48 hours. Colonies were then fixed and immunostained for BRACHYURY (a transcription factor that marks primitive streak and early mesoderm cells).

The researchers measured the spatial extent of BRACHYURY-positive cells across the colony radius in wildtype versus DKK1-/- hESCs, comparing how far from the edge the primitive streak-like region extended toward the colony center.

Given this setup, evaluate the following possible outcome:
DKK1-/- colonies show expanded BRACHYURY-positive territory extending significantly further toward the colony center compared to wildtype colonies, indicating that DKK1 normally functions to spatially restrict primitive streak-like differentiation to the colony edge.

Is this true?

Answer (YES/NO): YES